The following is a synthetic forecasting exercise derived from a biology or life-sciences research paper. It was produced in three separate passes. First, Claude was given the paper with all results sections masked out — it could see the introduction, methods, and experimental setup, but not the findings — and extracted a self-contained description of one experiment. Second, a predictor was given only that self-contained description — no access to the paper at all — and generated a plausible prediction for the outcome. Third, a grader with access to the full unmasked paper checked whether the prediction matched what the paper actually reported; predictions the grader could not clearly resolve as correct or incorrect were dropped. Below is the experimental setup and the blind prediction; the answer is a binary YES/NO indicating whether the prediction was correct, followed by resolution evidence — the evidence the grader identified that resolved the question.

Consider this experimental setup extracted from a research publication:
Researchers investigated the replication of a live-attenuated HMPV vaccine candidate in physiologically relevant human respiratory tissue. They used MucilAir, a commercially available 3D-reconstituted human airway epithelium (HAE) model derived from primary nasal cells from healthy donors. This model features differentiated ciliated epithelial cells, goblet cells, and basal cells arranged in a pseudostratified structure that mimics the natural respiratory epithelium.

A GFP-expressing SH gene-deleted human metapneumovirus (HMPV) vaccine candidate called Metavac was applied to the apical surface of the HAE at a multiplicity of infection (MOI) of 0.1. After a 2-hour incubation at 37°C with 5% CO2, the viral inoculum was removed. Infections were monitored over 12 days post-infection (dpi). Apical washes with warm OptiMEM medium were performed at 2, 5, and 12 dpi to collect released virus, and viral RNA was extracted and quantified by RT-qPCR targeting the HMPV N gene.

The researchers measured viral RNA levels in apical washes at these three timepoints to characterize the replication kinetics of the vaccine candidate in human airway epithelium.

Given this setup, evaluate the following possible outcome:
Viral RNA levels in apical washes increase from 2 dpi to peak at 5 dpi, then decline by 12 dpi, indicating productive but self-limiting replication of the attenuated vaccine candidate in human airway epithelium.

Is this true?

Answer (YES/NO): YES